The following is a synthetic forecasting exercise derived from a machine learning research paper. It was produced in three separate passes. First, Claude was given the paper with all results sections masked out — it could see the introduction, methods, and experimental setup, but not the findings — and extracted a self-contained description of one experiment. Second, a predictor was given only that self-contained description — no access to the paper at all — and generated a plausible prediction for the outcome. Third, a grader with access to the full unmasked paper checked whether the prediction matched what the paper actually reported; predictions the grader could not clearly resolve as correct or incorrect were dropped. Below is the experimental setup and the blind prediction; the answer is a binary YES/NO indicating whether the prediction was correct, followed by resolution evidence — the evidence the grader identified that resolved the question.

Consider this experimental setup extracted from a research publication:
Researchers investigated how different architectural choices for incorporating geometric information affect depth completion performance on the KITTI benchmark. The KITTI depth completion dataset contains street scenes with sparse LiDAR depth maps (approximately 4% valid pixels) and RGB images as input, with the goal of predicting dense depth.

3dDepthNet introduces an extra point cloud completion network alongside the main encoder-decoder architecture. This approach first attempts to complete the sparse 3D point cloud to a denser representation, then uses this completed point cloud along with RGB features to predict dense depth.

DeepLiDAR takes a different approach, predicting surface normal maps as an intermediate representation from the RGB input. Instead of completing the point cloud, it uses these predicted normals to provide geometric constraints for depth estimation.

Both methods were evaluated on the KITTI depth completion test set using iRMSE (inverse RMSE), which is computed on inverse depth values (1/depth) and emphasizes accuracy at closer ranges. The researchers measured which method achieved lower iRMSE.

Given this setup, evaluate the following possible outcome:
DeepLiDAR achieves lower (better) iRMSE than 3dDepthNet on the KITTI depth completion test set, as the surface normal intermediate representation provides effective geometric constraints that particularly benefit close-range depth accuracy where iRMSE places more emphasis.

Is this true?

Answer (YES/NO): NO